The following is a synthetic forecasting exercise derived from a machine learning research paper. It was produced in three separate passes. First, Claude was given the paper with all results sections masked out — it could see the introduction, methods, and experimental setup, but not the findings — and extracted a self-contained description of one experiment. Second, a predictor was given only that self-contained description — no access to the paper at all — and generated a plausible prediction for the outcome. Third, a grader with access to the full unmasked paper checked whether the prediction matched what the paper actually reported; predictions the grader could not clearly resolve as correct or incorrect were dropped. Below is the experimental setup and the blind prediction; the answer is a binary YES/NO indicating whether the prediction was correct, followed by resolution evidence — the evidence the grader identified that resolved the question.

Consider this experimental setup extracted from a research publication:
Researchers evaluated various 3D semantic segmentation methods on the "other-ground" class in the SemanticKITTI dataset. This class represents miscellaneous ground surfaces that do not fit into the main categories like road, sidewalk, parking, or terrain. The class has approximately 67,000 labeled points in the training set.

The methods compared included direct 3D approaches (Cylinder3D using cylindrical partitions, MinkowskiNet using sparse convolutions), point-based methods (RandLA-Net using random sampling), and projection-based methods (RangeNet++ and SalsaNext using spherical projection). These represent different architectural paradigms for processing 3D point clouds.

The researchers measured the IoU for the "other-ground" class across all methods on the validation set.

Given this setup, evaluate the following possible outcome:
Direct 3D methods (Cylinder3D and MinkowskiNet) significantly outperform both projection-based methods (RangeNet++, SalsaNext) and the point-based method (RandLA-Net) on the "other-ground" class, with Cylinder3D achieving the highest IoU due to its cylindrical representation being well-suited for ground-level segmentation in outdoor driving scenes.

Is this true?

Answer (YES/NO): NO